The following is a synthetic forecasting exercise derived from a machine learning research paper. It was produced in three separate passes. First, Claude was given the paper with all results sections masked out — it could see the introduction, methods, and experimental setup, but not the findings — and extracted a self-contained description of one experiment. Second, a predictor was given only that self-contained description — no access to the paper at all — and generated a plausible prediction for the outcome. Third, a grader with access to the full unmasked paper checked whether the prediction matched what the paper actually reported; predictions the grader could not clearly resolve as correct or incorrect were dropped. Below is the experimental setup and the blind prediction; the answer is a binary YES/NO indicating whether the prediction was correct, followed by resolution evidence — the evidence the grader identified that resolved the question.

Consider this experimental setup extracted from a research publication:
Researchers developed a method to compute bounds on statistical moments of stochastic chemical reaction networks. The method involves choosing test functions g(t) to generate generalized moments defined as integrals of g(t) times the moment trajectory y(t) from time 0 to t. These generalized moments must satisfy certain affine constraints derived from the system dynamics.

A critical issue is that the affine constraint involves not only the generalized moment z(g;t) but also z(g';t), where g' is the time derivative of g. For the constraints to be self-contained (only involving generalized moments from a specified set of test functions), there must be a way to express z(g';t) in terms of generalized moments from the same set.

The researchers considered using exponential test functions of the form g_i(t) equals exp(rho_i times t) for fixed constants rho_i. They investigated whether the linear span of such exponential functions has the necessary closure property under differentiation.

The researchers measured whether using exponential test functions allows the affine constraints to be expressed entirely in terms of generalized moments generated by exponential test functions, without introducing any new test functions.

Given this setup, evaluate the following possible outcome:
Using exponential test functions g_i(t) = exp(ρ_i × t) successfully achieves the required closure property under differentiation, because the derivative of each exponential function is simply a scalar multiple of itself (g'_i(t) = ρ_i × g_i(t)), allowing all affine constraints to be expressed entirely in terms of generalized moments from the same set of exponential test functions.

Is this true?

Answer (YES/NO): YES